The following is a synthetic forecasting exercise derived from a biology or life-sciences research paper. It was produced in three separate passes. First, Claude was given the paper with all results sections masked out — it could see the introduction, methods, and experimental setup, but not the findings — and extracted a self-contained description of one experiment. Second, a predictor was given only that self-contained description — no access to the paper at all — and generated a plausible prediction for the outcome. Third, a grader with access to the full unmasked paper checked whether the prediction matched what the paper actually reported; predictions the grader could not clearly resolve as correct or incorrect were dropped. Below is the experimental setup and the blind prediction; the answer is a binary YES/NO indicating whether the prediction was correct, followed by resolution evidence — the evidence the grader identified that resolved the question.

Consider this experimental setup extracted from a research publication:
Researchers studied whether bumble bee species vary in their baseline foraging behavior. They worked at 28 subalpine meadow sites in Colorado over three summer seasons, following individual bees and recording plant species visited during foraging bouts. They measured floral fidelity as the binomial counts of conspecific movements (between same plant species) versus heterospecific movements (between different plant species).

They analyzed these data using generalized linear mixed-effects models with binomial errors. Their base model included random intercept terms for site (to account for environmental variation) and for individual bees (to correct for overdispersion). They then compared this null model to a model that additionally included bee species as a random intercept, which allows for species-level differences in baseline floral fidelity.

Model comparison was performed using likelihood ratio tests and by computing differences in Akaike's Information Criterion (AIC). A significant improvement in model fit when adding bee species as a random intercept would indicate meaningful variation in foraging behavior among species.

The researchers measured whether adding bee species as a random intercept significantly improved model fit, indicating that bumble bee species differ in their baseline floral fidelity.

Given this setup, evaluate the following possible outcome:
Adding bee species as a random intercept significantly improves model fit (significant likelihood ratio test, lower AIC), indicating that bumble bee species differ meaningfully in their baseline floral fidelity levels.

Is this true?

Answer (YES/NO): YES